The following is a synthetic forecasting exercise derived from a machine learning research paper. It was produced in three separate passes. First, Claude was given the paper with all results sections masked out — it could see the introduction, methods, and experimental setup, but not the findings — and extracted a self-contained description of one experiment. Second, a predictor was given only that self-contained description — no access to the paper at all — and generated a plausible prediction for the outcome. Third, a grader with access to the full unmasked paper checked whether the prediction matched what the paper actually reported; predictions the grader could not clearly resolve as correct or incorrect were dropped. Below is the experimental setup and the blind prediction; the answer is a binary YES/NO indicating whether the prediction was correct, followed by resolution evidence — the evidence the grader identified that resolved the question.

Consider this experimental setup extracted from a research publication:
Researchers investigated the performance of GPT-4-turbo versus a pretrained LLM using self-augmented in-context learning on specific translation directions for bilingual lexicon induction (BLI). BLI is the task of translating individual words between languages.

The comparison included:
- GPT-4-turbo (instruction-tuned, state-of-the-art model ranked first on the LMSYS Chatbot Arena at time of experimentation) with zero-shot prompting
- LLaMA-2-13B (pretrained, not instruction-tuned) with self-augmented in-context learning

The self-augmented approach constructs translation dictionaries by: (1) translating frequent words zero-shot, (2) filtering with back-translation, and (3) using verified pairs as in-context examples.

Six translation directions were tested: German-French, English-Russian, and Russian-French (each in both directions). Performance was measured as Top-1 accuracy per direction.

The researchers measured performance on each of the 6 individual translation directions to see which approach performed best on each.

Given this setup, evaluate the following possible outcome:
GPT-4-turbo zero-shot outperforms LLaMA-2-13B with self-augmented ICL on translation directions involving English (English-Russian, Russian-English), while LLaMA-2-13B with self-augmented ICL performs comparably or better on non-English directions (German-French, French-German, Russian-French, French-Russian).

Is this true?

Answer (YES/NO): NO